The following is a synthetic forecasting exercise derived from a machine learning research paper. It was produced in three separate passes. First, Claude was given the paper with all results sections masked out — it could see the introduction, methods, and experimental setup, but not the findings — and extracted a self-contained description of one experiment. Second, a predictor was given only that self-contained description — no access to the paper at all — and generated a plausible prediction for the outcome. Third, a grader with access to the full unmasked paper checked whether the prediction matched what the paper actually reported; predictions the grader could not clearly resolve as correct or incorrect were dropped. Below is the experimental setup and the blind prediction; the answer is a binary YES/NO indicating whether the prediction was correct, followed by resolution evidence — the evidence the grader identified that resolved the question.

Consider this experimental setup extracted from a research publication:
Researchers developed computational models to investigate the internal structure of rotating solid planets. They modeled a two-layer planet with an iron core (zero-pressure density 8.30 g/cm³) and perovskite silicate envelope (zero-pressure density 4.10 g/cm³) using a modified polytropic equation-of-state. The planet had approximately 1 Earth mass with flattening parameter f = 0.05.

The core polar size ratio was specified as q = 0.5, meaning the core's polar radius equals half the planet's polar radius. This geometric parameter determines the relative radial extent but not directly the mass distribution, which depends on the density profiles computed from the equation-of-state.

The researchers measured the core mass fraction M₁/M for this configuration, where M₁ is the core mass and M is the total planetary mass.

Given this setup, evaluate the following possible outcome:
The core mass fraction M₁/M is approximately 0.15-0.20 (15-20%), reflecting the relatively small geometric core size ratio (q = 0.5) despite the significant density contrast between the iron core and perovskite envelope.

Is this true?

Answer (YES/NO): NO